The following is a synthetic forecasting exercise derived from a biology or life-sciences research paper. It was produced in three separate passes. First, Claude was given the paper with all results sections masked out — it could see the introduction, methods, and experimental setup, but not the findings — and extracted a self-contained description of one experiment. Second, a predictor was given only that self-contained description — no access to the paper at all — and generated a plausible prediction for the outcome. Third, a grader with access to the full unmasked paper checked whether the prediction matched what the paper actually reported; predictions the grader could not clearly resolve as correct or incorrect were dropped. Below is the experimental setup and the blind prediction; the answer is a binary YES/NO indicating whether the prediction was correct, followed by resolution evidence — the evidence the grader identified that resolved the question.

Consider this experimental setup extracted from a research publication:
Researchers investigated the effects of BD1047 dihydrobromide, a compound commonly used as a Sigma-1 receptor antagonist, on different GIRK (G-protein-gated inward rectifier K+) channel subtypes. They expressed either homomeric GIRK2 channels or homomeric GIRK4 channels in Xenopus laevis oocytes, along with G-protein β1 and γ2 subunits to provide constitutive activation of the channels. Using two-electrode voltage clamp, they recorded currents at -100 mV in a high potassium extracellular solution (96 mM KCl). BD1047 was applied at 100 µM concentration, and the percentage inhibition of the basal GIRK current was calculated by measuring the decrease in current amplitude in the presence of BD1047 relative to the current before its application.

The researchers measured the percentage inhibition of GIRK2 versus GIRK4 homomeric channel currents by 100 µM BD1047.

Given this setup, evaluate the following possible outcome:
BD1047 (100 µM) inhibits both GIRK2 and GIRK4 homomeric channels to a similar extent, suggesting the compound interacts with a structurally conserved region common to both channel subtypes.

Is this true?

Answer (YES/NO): NO